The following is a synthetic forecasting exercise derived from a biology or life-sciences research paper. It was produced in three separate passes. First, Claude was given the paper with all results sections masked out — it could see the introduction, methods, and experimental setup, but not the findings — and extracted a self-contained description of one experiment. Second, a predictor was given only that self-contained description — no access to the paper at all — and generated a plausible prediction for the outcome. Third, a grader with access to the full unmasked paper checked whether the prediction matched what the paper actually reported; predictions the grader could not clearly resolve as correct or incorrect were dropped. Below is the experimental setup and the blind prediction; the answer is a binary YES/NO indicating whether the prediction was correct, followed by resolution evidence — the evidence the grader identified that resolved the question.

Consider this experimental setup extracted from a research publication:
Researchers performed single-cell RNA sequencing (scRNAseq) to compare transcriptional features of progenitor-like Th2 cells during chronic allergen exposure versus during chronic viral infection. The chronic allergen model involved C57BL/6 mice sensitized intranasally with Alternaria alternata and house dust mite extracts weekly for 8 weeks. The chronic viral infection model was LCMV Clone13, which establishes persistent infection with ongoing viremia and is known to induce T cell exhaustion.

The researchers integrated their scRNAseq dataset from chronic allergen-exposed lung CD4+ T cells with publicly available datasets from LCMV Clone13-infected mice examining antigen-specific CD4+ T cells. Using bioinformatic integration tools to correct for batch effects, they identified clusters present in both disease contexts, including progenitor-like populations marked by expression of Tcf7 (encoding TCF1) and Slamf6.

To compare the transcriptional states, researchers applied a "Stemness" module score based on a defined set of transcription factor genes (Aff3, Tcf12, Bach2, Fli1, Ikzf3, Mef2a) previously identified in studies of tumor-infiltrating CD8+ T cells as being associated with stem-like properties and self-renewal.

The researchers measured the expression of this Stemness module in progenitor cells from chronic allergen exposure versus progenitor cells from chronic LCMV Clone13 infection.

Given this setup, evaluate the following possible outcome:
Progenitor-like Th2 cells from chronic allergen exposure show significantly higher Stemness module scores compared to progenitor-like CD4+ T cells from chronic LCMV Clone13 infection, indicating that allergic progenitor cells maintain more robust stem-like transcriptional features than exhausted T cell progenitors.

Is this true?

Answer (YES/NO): YES